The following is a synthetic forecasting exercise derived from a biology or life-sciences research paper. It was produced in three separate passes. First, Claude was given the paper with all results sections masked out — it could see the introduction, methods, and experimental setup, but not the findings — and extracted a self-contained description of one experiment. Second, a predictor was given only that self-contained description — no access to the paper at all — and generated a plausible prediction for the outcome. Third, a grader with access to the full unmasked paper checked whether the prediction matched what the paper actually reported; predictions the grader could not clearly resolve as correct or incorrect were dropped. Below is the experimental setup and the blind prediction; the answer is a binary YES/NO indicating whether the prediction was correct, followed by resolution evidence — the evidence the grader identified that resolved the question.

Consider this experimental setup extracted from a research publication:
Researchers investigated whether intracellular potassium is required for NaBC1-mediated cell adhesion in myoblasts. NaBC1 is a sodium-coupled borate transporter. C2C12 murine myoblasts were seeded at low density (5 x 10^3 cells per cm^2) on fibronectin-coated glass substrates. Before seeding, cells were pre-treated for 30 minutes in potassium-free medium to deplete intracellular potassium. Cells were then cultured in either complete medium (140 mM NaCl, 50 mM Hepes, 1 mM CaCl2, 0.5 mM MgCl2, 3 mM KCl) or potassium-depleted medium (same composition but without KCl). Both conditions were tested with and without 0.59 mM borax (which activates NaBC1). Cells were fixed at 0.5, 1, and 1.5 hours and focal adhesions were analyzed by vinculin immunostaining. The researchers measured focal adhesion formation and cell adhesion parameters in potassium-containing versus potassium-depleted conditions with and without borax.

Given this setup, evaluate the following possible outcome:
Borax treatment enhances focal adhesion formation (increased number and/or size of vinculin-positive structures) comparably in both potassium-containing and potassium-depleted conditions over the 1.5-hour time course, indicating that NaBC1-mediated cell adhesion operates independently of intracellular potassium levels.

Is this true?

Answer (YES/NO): YES